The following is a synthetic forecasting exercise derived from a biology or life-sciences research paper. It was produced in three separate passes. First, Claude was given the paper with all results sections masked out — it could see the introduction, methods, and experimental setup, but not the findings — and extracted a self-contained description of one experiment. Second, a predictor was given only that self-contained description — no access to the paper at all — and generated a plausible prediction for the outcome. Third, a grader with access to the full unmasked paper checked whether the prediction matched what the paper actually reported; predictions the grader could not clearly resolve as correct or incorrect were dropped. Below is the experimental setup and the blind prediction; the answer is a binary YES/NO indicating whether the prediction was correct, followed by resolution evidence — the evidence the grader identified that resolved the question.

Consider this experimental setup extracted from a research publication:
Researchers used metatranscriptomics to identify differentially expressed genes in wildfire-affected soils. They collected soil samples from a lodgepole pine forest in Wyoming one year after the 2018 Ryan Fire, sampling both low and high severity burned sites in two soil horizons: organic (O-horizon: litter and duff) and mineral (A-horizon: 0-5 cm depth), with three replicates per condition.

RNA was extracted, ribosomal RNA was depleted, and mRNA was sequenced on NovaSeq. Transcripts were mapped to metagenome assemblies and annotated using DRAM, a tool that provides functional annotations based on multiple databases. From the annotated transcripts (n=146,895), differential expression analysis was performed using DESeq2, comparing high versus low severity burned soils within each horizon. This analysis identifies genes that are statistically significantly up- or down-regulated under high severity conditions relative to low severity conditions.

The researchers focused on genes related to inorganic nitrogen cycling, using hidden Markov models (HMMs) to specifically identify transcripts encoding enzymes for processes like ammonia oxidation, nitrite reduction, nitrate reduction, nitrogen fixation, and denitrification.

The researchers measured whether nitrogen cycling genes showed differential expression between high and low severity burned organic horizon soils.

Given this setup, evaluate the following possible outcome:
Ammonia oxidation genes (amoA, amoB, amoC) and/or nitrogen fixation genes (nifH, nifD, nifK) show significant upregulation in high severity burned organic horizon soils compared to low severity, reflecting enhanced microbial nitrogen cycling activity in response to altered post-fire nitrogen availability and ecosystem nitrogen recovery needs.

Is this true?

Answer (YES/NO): NO